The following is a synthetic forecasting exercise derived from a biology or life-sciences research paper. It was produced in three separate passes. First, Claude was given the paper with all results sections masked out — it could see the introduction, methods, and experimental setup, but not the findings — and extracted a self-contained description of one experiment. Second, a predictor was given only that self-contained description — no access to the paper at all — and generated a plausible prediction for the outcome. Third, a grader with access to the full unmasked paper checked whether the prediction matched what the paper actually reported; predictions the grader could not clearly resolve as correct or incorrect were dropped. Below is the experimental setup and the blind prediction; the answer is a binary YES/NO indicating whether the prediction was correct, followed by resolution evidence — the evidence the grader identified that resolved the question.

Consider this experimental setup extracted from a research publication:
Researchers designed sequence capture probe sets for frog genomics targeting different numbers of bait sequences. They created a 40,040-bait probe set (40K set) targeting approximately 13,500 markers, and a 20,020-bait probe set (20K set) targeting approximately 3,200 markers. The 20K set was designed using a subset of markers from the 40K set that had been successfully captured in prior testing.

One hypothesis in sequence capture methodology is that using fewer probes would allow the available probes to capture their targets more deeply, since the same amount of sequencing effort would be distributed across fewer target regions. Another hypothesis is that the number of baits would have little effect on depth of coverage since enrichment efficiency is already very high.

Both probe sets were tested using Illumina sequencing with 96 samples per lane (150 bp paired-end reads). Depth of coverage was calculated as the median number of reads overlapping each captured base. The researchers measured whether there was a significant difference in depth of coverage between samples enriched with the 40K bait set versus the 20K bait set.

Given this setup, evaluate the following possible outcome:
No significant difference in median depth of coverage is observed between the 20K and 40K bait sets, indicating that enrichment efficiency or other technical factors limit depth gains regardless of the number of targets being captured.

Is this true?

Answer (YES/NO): NO